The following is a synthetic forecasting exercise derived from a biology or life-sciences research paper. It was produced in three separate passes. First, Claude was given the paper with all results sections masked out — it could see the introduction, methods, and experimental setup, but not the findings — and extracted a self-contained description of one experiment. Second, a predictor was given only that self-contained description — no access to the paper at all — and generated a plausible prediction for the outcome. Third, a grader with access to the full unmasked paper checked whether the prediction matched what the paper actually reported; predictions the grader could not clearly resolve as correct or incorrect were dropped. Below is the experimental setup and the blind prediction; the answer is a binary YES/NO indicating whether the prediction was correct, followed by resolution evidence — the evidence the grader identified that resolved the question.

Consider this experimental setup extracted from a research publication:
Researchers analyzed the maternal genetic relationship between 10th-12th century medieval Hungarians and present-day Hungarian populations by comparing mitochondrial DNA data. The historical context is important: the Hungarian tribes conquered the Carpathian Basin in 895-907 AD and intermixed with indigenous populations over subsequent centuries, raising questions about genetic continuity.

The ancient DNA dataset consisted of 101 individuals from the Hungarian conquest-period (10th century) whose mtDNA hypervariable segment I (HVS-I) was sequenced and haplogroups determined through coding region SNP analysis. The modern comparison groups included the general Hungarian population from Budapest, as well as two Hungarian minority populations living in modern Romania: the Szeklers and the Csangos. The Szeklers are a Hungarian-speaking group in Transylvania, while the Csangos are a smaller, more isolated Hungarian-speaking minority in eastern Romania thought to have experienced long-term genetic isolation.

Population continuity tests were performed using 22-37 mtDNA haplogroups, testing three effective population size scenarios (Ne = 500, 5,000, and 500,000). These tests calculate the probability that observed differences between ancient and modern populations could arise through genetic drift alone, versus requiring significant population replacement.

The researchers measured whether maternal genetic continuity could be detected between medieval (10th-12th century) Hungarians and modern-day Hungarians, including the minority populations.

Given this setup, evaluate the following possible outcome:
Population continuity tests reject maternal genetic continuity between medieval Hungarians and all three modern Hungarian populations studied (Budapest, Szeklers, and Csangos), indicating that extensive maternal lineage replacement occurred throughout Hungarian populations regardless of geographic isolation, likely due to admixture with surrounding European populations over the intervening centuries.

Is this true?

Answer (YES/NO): NO